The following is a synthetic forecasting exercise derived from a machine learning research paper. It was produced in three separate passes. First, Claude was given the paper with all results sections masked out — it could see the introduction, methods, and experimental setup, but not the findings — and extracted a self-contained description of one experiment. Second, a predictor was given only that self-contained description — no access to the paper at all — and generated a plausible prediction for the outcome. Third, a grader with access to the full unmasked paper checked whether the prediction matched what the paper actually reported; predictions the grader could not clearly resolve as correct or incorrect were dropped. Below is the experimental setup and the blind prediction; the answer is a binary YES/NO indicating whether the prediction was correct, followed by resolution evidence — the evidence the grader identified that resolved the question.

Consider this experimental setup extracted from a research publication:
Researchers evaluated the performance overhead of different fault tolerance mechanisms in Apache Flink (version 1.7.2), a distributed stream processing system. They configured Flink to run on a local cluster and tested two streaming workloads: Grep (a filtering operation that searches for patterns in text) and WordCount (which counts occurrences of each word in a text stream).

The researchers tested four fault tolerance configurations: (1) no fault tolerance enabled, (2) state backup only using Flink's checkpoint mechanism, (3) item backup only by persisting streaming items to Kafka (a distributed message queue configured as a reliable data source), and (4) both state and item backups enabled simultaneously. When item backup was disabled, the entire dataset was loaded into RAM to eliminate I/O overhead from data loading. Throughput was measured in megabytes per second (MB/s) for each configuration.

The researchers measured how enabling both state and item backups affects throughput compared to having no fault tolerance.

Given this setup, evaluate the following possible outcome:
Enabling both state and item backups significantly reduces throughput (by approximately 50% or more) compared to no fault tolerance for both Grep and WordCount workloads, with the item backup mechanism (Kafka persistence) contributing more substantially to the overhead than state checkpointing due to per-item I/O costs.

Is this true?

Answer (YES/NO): YES